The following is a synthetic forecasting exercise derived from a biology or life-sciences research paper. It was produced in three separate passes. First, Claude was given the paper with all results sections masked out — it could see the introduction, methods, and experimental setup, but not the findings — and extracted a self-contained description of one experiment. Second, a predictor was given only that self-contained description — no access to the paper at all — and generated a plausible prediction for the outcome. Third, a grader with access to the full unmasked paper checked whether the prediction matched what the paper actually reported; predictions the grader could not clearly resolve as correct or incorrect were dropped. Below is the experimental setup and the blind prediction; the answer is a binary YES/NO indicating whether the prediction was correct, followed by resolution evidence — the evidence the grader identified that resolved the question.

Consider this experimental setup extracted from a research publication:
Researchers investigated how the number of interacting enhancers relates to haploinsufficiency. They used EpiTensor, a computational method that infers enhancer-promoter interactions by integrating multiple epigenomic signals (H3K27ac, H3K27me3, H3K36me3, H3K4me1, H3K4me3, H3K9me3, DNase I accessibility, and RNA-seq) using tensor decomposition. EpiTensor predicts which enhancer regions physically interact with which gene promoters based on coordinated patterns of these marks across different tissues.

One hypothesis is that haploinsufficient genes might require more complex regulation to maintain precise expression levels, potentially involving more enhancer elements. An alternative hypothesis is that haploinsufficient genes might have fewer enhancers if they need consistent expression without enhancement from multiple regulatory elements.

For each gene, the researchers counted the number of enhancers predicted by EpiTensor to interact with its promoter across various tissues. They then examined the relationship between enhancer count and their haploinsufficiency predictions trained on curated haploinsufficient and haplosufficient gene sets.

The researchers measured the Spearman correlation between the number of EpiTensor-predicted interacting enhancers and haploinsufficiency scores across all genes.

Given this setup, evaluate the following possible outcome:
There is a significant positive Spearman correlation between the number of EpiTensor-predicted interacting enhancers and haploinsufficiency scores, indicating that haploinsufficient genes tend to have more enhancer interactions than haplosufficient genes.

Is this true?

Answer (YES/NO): YES